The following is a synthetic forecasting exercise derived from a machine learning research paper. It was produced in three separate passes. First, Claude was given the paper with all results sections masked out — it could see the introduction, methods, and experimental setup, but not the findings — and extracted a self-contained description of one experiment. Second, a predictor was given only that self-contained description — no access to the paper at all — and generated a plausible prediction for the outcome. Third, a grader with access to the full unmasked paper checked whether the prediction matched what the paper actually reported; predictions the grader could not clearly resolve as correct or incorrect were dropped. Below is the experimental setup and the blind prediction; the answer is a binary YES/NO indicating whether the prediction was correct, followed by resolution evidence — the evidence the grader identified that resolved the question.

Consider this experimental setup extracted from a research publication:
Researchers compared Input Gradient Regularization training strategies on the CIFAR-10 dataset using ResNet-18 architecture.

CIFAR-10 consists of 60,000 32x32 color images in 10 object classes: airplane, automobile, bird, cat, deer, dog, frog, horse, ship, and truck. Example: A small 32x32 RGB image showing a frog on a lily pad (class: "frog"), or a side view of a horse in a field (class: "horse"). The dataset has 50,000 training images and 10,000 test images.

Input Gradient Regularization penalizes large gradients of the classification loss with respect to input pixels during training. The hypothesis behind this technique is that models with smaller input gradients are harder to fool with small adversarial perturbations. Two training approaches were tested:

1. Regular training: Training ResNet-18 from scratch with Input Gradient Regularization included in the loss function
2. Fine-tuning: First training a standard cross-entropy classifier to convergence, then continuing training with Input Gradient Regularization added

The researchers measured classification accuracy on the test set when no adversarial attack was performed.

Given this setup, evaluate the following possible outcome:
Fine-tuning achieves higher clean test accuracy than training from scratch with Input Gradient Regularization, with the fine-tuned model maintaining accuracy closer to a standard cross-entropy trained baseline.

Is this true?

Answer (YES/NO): NO